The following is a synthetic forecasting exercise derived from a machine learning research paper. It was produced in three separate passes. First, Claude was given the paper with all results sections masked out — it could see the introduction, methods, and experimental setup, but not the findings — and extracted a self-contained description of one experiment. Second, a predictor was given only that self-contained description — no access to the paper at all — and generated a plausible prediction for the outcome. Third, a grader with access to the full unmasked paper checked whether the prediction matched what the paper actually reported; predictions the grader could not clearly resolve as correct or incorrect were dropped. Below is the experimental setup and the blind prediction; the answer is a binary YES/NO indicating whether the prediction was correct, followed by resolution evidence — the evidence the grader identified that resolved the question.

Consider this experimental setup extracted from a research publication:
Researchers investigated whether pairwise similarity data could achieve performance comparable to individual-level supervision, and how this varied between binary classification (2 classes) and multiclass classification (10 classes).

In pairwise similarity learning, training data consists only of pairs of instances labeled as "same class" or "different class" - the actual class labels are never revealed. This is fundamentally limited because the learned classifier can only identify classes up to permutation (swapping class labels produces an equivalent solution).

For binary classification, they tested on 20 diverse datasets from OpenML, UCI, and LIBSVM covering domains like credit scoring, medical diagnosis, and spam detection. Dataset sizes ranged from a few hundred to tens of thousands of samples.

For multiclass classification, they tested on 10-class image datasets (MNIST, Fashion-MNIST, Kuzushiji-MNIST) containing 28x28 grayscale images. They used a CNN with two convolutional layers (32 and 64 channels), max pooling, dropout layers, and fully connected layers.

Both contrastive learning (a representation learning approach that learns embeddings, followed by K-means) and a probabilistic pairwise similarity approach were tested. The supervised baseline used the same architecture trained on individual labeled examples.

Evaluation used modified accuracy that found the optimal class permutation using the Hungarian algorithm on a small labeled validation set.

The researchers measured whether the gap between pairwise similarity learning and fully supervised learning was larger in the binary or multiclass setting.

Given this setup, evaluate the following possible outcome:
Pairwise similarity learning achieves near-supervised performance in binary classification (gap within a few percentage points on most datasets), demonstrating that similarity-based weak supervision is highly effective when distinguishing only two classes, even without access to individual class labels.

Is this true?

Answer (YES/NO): YES